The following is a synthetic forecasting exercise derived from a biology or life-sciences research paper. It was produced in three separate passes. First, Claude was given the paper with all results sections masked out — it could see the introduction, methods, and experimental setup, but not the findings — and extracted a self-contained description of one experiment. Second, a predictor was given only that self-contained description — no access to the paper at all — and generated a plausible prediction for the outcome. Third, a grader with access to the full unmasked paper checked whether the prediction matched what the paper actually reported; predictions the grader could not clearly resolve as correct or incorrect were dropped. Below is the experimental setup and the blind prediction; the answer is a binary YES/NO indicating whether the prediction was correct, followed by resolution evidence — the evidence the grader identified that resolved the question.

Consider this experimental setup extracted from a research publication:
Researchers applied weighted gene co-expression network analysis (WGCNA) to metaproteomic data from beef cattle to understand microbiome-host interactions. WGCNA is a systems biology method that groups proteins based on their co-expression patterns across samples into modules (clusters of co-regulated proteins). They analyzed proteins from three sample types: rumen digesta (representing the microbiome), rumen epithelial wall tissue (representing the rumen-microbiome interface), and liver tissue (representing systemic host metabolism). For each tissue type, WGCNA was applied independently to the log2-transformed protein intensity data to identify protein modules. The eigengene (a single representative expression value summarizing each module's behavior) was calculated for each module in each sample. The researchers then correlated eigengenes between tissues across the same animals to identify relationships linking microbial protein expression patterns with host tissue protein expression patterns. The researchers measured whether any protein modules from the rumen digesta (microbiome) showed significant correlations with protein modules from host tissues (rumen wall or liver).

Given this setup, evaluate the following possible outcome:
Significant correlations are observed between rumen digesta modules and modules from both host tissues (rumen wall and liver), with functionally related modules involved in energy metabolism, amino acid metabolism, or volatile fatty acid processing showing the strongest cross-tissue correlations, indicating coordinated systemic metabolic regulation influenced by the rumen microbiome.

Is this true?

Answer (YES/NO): NO